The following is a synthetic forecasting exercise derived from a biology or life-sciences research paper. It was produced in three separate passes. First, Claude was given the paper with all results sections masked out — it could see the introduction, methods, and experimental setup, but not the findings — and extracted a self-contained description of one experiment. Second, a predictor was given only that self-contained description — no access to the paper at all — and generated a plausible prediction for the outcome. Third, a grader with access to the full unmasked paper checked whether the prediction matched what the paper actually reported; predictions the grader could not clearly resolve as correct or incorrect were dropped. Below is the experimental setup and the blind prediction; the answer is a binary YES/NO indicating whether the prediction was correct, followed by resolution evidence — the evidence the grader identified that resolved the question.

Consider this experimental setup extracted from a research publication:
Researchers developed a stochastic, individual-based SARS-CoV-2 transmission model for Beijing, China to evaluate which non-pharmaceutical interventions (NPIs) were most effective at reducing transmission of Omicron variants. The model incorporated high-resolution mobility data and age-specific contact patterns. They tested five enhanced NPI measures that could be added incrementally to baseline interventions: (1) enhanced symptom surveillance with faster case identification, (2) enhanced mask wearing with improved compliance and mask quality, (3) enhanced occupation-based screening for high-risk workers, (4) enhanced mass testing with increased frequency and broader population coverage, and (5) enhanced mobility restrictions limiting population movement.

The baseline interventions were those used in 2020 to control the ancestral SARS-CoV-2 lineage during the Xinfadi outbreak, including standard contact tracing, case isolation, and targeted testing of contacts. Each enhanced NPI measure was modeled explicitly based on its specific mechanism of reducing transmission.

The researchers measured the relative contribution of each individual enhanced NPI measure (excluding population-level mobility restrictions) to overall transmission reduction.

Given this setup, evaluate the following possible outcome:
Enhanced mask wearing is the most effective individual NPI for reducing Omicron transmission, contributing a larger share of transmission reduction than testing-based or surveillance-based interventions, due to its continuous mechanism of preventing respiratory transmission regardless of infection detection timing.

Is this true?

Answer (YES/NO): NO